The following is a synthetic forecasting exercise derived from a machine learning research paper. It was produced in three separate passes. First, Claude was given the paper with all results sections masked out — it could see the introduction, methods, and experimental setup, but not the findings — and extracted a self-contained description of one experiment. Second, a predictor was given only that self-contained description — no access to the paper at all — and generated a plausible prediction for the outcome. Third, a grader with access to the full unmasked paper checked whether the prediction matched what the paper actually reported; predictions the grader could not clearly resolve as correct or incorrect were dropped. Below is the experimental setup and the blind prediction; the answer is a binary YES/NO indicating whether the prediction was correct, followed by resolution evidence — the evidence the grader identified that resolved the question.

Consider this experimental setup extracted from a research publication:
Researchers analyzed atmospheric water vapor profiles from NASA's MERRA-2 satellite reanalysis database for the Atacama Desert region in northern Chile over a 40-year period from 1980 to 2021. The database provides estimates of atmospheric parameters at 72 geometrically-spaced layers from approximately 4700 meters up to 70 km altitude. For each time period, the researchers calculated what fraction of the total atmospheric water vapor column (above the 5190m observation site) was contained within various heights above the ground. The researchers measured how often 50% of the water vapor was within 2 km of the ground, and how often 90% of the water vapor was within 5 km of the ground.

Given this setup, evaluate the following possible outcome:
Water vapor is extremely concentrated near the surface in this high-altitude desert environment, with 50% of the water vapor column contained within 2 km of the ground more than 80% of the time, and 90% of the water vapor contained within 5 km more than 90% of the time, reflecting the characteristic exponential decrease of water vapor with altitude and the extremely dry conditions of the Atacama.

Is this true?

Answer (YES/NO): YES